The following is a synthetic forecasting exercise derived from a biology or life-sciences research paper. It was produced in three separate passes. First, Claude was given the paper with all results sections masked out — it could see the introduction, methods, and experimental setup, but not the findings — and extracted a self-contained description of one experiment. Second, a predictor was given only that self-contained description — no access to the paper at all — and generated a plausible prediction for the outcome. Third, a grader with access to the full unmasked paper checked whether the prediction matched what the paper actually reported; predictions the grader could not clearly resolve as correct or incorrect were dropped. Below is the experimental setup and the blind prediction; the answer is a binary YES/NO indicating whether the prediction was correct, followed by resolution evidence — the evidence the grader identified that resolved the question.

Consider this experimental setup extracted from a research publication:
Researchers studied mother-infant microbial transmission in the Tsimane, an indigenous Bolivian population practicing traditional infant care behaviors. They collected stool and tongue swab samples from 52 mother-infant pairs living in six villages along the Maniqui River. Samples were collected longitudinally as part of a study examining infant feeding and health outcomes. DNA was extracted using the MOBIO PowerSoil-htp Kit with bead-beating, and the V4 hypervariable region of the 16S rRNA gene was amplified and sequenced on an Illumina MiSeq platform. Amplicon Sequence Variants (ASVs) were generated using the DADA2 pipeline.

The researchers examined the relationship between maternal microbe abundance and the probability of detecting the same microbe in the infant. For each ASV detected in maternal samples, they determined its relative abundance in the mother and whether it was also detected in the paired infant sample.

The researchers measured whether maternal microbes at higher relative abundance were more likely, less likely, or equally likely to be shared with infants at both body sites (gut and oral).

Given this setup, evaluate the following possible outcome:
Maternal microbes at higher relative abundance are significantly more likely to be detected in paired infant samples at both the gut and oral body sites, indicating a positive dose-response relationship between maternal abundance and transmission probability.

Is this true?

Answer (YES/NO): YES